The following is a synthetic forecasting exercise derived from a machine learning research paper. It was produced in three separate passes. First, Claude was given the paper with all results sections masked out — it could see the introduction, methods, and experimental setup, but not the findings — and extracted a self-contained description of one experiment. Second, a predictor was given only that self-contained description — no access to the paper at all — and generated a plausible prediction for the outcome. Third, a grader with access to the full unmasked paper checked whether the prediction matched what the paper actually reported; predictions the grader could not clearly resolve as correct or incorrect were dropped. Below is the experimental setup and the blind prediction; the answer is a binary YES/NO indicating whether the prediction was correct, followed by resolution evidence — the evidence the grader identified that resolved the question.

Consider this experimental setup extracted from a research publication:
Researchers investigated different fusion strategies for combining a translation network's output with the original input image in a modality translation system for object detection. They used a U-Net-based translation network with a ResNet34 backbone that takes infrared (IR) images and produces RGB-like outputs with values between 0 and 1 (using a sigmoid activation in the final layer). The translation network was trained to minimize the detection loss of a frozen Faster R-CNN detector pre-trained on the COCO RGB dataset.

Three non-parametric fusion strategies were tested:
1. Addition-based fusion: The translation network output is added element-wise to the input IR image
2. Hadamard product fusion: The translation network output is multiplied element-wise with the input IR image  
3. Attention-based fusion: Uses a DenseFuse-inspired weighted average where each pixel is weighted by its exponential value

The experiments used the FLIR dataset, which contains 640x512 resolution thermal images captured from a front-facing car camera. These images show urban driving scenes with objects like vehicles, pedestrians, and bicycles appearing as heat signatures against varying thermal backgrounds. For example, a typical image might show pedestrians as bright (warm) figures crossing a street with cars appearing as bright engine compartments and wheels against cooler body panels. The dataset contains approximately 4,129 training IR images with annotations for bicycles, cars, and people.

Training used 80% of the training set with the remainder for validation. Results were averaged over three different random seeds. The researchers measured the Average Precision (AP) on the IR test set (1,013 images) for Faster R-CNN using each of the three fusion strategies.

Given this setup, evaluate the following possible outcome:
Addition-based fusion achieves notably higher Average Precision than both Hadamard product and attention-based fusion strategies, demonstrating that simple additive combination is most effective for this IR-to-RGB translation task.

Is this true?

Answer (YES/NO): NO